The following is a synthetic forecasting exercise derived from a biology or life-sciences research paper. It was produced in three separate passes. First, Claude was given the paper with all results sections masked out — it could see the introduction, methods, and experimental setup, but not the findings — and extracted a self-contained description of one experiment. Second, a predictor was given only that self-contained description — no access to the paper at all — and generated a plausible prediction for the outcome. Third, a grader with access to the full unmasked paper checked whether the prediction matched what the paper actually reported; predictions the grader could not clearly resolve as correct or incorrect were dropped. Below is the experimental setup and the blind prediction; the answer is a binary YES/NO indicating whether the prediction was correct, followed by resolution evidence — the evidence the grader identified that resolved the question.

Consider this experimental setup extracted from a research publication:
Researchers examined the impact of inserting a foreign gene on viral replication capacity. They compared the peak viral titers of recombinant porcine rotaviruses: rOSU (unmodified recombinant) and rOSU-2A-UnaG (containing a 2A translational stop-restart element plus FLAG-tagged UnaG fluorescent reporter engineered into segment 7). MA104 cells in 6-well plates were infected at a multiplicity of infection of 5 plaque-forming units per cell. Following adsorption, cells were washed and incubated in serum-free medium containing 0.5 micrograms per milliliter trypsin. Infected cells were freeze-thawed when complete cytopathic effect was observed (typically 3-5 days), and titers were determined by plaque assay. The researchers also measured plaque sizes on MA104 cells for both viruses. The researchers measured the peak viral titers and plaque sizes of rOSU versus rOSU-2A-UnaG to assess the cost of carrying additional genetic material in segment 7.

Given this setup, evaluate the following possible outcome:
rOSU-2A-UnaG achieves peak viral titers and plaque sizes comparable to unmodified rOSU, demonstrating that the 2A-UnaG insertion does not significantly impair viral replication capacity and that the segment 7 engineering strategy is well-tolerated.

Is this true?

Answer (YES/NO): NO